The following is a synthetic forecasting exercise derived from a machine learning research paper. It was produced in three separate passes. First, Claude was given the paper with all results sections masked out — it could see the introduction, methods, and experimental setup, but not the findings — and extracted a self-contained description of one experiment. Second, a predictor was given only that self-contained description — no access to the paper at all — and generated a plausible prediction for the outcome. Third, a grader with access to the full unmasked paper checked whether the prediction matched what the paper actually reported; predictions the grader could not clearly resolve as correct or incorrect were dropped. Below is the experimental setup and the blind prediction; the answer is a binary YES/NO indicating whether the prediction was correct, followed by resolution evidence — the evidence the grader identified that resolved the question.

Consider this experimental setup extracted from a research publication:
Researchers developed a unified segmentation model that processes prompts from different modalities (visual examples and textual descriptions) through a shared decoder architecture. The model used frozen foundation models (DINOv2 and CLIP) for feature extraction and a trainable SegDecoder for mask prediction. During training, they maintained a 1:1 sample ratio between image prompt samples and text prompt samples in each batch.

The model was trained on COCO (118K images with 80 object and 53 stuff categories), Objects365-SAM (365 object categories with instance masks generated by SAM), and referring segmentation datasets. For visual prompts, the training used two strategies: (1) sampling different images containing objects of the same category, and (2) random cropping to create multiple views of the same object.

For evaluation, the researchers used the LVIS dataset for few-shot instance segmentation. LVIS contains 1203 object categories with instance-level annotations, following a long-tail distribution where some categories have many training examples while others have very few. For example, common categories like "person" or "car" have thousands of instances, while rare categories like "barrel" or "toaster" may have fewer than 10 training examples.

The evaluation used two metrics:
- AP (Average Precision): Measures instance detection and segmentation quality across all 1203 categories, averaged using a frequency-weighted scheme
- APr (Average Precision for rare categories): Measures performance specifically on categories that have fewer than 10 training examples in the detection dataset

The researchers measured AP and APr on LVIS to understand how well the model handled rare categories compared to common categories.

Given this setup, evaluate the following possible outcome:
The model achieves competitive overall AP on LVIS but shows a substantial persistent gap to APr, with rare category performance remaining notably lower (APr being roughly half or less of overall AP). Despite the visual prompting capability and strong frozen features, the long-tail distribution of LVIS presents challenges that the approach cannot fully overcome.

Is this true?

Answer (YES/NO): NO